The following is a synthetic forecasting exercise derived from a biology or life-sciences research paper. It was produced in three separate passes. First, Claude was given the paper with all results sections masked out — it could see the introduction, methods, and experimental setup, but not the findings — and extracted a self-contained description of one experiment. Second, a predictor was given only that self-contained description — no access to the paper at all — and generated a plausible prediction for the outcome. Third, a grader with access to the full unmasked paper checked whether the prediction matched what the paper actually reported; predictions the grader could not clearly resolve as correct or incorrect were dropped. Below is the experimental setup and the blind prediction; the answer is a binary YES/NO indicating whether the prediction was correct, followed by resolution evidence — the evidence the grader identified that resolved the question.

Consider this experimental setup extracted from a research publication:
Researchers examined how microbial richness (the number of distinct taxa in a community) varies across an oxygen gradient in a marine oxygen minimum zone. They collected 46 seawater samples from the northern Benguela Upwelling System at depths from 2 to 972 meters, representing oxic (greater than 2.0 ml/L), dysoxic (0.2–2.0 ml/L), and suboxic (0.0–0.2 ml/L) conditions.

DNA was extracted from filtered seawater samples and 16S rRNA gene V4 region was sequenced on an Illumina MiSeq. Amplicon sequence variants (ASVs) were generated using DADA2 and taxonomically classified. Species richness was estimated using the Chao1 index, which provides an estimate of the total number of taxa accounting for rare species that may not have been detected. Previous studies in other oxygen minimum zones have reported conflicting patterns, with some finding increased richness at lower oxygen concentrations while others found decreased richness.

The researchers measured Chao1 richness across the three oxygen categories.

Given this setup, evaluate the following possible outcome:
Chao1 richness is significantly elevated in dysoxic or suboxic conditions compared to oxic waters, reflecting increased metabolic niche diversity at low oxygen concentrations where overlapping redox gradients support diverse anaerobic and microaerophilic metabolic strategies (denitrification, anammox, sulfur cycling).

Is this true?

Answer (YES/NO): NO